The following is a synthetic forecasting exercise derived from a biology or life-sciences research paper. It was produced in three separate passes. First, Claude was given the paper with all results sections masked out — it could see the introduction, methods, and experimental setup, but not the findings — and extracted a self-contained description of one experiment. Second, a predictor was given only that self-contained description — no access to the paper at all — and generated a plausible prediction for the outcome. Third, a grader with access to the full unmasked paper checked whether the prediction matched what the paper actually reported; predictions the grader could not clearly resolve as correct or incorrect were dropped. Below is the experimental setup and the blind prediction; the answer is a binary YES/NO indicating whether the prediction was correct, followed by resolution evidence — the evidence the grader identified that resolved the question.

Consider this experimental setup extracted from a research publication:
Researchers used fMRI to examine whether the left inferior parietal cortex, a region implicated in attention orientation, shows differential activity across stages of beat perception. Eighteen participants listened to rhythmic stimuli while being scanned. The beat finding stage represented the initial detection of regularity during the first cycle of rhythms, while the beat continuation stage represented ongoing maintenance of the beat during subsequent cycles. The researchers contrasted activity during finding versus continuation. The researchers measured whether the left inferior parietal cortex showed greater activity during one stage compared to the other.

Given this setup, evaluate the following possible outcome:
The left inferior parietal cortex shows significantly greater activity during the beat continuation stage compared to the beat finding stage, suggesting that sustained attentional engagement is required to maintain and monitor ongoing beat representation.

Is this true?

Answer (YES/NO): NO